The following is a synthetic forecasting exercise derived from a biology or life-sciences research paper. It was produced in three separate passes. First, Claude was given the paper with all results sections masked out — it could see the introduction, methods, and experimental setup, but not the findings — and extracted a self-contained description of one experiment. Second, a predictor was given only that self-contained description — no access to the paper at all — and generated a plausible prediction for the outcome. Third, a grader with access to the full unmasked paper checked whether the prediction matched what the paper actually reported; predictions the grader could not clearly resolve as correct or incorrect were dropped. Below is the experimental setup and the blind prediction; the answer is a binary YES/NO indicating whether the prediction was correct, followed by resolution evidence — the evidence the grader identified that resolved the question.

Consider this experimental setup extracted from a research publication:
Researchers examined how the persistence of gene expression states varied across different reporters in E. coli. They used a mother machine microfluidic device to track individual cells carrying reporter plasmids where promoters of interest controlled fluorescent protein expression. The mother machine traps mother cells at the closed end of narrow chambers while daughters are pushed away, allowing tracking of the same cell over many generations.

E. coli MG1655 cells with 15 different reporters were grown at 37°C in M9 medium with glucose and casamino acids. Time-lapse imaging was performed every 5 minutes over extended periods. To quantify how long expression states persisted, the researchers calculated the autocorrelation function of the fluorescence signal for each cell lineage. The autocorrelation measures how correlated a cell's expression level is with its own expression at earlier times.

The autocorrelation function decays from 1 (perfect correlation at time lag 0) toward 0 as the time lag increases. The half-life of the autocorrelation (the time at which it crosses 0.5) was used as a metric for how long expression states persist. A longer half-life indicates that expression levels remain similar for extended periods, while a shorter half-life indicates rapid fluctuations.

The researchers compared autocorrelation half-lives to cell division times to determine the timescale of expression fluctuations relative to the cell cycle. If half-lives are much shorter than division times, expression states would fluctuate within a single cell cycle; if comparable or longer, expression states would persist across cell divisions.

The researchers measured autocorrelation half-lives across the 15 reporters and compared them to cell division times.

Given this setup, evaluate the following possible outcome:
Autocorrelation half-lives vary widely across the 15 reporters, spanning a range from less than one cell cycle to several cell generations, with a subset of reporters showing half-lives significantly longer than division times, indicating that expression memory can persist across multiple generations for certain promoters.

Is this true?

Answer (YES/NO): NO